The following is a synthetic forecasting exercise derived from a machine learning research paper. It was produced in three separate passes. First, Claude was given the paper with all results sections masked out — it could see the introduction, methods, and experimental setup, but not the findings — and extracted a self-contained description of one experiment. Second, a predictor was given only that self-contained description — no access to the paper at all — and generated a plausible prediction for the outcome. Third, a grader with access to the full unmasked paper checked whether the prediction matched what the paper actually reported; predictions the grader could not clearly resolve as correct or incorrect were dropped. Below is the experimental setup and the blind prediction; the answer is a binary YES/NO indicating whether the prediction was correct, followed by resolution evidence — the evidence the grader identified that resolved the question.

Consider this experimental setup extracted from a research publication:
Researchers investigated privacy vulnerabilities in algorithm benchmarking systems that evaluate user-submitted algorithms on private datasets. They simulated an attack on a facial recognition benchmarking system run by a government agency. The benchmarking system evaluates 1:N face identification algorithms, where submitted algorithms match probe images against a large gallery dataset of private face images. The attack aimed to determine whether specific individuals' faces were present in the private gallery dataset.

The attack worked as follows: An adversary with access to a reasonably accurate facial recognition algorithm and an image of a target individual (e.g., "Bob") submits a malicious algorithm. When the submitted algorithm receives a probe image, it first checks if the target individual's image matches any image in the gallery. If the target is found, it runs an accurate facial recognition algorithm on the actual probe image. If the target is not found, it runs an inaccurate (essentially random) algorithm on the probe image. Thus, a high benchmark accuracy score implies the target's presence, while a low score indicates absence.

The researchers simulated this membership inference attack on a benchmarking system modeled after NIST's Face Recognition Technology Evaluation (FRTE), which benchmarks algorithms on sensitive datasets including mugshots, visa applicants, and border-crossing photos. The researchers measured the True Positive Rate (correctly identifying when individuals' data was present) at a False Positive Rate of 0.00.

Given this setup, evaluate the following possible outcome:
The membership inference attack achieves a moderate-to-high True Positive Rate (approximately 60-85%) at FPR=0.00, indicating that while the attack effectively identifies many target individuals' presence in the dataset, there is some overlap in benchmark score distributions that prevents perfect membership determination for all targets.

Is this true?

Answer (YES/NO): NO